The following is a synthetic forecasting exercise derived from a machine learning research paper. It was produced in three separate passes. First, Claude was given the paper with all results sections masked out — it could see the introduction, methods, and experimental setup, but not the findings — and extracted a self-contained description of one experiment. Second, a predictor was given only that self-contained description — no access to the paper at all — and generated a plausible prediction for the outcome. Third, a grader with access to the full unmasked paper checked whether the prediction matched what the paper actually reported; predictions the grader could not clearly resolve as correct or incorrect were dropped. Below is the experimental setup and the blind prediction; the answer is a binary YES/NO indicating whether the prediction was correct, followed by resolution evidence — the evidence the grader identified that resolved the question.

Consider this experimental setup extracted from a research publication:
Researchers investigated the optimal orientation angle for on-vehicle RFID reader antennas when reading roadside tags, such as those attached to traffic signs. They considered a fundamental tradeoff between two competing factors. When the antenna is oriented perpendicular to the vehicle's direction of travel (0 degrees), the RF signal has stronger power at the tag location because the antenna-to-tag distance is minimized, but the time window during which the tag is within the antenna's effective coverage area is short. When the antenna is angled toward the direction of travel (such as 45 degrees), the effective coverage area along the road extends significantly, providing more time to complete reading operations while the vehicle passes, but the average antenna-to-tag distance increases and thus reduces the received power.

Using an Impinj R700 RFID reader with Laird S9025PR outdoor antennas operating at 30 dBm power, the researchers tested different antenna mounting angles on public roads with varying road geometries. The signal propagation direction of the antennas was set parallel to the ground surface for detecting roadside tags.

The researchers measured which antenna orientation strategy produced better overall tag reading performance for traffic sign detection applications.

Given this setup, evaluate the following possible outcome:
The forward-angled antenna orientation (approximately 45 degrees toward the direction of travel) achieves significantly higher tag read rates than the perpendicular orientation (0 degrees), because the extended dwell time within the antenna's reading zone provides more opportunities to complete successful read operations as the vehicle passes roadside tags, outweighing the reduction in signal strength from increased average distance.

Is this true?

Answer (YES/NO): YES